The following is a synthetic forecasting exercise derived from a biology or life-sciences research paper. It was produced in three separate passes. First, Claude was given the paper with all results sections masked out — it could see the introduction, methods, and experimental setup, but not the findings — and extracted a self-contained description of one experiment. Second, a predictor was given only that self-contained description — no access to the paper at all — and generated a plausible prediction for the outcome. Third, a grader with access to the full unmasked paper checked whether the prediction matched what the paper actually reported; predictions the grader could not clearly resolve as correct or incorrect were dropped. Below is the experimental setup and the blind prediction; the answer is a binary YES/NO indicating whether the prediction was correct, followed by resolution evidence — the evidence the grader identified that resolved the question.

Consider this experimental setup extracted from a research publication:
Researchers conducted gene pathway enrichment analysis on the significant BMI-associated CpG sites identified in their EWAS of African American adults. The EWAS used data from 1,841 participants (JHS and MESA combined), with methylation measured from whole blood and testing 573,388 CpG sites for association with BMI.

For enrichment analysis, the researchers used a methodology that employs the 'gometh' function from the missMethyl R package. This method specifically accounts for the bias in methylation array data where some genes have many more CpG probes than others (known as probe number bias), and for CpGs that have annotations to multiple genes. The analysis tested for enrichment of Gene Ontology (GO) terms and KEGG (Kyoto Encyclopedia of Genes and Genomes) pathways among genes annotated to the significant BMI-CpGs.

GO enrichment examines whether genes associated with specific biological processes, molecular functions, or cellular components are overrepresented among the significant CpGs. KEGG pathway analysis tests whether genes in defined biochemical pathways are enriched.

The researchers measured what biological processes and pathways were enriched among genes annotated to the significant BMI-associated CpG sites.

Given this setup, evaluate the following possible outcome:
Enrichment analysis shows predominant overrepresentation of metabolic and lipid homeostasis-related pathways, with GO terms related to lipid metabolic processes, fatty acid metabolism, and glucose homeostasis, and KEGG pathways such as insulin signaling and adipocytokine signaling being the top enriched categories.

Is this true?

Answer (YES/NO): NO